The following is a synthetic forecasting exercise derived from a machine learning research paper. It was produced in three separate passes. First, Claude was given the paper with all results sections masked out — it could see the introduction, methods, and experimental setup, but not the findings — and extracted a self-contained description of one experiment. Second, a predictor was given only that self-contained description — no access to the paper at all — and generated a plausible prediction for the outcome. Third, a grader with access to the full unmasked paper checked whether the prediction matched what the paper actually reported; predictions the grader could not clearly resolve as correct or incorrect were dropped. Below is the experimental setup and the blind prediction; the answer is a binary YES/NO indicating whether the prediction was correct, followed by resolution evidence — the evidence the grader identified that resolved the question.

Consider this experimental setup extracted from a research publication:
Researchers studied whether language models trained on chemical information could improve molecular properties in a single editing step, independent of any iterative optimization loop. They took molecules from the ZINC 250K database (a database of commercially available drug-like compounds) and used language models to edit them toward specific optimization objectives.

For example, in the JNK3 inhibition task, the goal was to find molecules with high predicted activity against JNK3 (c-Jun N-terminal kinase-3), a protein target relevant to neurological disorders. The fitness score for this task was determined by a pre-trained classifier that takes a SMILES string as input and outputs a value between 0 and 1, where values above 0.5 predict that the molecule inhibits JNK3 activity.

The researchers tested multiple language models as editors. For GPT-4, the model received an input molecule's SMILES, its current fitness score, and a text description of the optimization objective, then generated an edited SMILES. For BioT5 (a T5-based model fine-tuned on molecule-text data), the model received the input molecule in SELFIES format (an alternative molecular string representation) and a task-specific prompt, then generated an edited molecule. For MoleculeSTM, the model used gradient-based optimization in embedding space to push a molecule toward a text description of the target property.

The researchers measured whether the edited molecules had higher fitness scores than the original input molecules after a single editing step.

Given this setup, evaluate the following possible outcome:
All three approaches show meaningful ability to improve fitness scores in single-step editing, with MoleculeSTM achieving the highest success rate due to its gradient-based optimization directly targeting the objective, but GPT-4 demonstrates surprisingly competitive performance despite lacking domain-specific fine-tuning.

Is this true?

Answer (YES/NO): NO